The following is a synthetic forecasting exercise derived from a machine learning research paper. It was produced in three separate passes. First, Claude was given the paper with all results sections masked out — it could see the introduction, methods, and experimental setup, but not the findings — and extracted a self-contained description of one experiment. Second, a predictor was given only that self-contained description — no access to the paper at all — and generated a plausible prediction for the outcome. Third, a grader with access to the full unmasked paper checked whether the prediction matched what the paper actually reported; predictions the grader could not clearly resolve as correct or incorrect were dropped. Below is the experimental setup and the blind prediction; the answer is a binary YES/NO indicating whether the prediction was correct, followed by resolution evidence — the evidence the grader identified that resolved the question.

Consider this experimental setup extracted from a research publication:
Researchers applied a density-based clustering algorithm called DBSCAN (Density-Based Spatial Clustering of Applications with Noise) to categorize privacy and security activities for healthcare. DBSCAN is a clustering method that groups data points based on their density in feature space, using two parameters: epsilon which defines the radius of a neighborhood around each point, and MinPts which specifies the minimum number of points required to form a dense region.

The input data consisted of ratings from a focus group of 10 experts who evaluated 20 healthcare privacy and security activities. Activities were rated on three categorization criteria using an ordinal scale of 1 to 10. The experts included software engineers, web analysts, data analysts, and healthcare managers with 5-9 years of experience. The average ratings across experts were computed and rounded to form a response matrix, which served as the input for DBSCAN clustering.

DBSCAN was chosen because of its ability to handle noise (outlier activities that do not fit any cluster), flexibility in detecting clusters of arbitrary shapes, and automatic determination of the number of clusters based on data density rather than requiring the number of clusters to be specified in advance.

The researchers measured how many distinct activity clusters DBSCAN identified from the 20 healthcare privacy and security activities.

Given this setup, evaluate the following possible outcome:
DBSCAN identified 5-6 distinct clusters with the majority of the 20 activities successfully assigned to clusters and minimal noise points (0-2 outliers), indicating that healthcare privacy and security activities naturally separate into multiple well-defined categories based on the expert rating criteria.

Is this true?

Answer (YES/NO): YES